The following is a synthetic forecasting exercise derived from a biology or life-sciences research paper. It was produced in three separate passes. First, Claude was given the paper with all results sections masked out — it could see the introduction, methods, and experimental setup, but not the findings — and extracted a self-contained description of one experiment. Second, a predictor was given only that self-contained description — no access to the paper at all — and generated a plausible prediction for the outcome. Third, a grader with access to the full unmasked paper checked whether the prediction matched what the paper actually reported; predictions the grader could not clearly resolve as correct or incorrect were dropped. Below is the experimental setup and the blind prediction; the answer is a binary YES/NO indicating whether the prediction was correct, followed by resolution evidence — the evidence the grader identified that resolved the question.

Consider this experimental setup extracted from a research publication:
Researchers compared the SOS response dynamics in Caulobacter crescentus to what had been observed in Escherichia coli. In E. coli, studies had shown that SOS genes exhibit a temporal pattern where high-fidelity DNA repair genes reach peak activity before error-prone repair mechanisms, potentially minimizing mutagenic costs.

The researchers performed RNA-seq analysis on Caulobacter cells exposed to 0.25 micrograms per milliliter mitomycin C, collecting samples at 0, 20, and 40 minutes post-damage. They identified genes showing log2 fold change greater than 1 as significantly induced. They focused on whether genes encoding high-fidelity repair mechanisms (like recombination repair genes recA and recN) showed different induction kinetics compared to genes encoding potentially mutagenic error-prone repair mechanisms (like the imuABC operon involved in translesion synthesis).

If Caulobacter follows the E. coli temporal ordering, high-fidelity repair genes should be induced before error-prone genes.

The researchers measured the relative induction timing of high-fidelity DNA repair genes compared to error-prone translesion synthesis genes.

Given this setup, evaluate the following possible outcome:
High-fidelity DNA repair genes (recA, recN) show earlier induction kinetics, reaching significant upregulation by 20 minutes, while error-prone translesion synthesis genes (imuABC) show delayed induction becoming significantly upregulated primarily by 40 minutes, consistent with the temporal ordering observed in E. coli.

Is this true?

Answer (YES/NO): NO